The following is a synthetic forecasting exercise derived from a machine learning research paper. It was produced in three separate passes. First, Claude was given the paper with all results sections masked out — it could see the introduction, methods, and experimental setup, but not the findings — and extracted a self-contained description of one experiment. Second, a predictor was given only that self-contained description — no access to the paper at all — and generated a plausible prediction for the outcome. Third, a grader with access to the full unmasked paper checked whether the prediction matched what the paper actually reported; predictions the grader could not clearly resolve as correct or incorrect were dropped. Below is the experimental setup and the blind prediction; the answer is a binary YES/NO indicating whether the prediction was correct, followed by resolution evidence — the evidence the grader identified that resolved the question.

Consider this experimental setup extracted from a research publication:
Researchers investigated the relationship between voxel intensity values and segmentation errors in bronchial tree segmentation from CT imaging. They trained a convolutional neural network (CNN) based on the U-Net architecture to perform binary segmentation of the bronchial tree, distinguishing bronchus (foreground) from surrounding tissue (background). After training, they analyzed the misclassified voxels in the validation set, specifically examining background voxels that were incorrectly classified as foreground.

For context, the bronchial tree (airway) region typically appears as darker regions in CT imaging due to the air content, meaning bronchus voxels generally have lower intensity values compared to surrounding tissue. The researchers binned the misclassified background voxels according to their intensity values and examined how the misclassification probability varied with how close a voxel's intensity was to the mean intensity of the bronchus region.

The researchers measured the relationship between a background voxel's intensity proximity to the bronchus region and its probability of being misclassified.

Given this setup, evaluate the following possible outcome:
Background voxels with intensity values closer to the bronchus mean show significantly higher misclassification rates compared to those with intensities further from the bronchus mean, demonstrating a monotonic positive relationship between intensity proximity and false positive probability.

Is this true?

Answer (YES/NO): YES